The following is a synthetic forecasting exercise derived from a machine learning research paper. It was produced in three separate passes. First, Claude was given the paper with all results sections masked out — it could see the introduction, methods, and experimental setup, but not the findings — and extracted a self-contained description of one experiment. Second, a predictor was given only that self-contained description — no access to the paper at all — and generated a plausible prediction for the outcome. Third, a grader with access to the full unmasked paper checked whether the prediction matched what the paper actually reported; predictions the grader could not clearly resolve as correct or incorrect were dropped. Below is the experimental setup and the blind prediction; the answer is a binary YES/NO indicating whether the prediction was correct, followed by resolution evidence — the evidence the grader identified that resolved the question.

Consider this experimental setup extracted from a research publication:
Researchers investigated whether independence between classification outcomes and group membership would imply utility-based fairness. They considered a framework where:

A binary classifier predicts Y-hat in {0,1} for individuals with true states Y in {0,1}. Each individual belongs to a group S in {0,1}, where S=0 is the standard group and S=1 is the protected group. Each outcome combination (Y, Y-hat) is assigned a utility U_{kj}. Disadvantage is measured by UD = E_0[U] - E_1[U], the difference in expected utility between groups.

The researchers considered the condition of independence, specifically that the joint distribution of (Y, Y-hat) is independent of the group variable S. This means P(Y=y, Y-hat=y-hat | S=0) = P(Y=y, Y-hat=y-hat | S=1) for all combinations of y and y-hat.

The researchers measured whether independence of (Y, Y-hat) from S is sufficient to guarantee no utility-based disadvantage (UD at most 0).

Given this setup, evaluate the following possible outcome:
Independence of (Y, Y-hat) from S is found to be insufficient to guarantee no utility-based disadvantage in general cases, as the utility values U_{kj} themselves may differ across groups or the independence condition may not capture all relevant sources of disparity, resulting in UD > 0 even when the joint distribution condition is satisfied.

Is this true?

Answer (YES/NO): NO